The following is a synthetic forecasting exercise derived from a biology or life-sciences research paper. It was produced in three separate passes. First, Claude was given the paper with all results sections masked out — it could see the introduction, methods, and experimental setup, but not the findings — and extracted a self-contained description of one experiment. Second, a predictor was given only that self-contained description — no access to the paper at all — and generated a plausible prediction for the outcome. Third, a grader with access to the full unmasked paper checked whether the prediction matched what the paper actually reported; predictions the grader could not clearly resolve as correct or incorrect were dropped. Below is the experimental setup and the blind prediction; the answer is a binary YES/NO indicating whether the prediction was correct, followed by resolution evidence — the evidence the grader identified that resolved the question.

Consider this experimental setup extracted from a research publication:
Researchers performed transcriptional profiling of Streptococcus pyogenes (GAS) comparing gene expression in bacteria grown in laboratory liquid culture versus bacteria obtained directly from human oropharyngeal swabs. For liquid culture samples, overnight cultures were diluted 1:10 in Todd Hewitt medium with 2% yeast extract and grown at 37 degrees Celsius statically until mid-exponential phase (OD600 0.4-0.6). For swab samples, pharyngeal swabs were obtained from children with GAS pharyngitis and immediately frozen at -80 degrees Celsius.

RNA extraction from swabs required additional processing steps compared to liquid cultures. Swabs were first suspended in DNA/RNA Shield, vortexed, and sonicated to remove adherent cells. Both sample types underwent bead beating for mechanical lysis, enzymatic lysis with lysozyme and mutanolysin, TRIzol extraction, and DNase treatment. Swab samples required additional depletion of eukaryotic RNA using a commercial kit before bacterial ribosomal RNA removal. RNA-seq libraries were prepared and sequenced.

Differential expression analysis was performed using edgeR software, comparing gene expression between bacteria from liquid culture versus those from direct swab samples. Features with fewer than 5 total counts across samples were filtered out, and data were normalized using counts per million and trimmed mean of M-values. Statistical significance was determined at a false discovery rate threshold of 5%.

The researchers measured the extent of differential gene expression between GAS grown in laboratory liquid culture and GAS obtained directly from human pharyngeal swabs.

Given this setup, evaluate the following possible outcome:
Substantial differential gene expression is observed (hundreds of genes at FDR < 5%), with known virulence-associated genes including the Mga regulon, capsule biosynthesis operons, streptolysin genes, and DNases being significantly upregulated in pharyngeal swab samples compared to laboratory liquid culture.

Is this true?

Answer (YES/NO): NO